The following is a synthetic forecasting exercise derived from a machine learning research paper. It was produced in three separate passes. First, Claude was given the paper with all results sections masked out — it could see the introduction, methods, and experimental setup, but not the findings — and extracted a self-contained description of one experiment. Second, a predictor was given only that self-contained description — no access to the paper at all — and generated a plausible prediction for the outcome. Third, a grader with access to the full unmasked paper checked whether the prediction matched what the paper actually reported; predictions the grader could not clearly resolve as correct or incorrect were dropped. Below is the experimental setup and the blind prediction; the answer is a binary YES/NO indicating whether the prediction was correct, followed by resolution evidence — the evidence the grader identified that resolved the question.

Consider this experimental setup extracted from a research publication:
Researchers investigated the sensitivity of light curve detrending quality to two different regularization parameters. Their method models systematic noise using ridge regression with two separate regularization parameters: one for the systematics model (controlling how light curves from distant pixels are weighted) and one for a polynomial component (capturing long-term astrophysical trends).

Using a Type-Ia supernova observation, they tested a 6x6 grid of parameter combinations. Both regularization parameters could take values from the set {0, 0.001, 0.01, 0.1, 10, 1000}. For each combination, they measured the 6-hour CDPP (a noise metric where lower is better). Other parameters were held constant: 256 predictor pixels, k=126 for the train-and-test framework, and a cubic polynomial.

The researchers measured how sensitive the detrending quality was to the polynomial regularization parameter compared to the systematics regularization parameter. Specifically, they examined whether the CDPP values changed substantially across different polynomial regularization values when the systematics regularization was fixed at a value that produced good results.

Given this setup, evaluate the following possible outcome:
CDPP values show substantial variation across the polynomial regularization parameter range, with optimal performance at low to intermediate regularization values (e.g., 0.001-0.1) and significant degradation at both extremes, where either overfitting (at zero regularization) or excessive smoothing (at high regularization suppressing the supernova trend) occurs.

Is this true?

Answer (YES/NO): NO